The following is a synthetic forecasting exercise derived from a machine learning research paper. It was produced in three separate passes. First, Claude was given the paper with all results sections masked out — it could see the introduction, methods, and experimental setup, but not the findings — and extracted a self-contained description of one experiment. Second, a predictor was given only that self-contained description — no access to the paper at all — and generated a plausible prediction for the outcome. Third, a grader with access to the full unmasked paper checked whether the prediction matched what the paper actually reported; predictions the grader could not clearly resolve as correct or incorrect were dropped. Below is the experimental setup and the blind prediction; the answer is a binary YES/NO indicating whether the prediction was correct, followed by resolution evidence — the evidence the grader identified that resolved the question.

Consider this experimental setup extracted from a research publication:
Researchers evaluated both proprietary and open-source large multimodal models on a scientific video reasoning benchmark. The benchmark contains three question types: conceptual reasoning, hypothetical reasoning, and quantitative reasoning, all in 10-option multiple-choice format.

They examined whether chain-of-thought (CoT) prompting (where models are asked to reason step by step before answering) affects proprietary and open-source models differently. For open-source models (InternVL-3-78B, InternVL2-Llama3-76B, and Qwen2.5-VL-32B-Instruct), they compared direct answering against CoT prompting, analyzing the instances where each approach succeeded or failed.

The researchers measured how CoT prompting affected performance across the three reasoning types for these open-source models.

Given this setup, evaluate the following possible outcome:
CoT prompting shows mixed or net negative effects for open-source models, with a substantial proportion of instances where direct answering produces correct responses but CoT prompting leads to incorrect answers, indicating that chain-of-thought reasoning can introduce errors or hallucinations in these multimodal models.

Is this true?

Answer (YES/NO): YES